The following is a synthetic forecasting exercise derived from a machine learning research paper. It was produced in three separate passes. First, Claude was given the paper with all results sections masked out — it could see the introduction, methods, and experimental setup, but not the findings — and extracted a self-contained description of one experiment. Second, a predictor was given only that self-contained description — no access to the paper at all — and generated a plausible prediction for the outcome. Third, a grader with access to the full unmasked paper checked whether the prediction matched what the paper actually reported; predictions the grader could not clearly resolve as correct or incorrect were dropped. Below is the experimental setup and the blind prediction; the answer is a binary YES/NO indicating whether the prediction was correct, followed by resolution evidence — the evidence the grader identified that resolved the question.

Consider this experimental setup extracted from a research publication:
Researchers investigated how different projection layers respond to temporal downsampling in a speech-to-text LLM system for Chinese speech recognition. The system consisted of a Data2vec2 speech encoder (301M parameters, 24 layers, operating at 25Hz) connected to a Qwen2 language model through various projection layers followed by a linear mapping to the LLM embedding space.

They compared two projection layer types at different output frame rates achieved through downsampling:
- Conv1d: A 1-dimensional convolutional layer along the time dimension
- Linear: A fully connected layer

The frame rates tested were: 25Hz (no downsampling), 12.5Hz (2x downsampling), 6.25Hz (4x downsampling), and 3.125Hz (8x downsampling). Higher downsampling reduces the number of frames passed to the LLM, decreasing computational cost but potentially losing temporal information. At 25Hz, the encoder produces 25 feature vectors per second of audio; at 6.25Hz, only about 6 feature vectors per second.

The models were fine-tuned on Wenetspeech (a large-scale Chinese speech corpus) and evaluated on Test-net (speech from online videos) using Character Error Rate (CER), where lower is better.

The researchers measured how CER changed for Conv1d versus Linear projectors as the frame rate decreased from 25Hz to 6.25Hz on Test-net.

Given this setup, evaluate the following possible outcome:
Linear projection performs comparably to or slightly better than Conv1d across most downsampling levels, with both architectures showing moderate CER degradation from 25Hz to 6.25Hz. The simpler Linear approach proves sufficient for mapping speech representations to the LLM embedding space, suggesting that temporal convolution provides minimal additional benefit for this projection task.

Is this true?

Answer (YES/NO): NO